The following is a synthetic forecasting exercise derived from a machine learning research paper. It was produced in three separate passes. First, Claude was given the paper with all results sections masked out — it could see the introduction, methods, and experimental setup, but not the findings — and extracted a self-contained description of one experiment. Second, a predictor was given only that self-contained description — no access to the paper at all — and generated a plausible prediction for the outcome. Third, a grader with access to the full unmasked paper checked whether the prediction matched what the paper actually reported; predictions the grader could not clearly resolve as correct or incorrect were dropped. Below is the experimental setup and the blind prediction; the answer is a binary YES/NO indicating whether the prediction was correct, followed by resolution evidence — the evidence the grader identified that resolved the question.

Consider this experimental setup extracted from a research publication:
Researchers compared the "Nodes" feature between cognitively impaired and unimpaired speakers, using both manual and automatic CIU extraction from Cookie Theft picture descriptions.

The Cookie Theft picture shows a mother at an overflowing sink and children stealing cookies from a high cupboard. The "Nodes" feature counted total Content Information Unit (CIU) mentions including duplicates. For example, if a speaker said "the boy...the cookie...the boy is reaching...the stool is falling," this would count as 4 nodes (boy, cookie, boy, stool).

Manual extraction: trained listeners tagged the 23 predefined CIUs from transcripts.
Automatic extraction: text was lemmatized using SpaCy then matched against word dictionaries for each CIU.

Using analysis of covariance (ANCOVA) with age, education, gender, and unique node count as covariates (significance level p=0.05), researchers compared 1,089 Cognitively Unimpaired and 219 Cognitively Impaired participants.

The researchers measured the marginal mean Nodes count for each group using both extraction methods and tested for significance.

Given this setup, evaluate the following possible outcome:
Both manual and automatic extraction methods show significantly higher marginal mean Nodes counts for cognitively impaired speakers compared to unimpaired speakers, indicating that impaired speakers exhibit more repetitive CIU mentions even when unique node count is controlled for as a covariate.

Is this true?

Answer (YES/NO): YES